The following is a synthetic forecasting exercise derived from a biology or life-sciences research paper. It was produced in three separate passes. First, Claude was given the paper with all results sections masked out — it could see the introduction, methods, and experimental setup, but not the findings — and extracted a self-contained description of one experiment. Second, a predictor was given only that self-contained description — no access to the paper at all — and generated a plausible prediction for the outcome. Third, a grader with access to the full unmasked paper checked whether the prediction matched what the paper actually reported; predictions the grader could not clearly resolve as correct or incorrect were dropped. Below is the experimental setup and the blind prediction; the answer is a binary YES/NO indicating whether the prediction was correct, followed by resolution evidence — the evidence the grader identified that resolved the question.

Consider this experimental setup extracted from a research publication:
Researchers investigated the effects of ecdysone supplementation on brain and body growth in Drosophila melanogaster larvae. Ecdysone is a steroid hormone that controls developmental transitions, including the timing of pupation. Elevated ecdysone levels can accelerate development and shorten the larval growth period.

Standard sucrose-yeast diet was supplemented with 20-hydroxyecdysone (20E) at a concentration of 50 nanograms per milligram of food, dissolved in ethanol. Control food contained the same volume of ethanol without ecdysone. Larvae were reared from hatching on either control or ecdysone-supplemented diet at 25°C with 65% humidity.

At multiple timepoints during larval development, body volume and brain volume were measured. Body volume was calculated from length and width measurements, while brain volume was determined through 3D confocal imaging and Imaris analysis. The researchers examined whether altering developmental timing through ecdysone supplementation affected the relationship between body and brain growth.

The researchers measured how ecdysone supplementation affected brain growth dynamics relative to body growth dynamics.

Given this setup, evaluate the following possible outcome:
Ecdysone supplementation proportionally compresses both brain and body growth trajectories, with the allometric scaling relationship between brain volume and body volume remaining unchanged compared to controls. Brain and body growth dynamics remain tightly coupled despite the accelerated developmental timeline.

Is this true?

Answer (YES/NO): NO